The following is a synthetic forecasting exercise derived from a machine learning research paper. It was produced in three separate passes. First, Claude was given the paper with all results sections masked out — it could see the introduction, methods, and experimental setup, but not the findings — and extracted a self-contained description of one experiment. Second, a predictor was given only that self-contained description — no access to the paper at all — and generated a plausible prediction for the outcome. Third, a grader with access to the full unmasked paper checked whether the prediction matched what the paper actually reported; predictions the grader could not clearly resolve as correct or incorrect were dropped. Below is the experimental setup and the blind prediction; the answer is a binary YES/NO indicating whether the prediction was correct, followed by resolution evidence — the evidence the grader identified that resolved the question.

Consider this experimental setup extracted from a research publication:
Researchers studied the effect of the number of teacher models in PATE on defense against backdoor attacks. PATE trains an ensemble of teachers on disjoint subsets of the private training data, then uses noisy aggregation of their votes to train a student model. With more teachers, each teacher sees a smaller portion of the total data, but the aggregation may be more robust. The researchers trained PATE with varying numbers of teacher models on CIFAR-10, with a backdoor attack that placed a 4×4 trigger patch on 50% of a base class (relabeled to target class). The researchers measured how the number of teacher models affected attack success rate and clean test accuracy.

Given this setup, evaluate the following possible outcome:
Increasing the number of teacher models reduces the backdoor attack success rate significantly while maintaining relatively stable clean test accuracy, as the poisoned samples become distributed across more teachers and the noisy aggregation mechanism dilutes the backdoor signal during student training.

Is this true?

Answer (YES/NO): NO